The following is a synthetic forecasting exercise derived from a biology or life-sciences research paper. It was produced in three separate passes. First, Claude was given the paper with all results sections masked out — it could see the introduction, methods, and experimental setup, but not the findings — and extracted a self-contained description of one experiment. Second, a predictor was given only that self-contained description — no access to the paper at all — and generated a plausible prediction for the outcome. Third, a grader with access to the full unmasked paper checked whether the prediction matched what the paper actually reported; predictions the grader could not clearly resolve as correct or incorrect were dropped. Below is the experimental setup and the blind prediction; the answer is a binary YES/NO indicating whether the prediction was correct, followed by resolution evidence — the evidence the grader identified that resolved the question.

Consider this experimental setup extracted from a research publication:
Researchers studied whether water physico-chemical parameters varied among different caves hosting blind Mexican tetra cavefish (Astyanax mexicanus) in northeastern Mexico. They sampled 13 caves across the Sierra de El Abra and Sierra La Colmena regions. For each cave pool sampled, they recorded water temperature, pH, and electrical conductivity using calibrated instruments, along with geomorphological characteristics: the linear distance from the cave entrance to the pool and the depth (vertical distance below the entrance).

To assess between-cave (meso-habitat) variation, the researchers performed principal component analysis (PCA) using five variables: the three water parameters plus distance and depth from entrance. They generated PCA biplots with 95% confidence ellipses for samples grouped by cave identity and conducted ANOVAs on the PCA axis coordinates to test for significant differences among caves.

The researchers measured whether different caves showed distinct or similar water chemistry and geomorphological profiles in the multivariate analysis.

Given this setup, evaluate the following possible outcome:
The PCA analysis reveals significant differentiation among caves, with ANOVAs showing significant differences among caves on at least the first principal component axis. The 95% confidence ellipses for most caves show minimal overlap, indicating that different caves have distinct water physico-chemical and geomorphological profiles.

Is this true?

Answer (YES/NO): YES